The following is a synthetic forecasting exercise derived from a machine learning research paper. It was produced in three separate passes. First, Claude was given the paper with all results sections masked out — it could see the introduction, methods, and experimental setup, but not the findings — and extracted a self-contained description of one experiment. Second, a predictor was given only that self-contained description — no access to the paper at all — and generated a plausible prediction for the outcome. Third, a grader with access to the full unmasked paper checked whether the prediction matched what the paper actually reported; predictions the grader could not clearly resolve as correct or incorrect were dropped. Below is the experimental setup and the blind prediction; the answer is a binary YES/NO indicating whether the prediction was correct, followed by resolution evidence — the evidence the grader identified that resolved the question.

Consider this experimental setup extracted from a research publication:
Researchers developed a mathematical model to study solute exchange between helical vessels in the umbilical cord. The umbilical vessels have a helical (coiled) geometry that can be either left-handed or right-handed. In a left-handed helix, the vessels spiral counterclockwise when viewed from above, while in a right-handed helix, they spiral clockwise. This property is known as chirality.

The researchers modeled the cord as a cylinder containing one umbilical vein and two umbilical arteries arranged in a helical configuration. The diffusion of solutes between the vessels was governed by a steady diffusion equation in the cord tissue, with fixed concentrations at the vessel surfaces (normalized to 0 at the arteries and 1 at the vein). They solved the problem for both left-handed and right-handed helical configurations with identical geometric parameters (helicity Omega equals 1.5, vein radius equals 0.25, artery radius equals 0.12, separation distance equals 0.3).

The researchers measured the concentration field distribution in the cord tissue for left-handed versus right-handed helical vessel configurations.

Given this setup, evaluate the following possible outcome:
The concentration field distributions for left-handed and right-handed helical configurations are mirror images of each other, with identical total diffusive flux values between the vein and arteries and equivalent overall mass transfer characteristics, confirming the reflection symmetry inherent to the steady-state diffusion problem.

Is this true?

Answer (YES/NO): NO